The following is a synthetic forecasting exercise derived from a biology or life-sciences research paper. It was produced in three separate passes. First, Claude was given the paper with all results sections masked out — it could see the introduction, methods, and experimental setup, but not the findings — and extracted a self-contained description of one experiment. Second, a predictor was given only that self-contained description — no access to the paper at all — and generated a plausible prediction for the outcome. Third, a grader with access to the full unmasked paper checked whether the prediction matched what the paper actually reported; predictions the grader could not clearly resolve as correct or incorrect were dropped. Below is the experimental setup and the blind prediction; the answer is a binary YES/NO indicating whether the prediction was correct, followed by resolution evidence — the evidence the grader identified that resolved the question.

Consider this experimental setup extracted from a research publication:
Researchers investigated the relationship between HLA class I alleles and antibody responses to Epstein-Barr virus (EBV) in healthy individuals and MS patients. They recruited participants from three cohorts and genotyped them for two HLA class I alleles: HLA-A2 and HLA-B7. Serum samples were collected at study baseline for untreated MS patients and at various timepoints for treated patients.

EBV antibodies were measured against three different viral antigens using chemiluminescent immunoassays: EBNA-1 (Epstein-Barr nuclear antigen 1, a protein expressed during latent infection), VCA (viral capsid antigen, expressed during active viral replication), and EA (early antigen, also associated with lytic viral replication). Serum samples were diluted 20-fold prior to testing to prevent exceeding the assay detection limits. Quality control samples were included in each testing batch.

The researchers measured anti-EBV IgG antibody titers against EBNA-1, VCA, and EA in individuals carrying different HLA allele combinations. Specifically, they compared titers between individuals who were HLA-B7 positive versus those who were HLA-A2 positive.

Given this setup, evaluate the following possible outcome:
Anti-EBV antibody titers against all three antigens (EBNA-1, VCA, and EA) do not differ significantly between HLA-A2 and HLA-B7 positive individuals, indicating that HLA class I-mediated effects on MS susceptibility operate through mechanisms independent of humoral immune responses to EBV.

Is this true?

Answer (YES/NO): NO